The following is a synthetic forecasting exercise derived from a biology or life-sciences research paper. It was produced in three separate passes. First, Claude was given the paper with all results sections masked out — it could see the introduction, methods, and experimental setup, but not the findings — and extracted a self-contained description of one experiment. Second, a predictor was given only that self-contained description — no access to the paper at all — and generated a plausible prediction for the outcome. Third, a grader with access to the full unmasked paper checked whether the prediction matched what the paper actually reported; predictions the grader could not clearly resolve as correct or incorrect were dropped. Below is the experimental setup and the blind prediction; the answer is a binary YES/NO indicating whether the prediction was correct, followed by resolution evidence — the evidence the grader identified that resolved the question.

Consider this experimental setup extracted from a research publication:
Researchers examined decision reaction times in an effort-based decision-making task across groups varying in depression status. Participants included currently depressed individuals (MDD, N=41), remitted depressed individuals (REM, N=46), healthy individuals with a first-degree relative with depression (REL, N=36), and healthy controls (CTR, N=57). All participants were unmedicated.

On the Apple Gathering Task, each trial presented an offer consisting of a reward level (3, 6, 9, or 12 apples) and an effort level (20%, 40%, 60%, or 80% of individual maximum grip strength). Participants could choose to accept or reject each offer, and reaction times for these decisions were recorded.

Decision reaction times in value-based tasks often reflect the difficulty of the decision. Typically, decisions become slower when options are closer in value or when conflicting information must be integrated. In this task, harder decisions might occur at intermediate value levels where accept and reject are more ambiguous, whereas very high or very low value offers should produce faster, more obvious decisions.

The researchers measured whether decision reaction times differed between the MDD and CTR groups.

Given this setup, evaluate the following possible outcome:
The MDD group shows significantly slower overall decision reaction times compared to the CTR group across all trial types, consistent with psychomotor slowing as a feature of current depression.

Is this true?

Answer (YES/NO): NO